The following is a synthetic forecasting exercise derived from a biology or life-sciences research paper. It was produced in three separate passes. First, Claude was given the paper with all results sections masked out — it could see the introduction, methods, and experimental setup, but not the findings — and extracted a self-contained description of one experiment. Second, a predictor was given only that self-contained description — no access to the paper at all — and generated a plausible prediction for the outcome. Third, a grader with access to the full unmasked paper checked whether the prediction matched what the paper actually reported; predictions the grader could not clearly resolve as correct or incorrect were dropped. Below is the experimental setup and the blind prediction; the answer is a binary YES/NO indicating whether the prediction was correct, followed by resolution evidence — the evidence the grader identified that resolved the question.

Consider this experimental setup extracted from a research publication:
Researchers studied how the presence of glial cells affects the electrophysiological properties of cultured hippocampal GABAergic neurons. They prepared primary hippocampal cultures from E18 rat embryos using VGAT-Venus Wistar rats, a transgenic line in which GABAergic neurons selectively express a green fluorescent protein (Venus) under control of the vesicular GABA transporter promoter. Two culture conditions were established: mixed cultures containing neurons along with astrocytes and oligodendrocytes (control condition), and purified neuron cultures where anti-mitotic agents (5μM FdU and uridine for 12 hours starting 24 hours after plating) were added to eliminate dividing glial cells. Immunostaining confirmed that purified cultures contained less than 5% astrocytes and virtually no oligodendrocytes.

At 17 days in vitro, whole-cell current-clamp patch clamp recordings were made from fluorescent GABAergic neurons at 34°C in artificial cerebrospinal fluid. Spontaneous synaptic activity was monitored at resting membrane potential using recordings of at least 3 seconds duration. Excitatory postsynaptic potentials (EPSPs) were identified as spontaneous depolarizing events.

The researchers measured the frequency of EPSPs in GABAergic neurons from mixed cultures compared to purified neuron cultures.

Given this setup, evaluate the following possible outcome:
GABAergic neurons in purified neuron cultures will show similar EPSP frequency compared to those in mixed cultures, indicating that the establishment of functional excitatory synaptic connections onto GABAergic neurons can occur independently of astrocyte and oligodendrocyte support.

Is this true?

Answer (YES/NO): NO